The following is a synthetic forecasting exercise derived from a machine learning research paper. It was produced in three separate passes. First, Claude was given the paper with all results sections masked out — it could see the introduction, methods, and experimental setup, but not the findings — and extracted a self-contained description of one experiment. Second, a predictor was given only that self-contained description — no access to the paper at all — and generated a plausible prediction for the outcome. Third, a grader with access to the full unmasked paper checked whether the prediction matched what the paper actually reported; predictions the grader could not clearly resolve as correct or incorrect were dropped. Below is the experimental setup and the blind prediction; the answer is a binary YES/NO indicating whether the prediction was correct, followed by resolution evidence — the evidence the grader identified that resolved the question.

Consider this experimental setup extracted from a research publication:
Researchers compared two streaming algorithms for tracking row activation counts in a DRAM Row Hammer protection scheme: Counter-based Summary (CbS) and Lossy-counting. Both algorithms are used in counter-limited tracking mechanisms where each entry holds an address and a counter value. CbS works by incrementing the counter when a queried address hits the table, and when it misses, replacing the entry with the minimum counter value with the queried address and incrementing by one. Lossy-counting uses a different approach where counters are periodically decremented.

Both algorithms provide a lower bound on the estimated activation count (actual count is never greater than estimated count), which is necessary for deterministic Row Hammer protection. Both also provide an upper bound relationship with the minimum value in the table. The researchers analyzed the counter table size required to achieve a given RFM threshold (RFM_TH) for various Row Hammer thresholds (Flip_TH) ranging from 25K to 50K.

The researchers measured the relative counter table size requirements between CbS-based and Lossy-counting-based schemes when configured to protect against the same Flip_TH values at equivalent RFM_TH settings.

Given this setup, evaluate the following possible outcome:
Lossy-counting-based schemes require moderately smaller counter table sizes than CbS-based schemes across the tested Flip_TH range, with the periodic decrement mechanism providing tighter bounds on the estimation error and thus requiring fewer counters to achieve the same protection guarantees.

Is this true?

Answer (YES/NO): NO